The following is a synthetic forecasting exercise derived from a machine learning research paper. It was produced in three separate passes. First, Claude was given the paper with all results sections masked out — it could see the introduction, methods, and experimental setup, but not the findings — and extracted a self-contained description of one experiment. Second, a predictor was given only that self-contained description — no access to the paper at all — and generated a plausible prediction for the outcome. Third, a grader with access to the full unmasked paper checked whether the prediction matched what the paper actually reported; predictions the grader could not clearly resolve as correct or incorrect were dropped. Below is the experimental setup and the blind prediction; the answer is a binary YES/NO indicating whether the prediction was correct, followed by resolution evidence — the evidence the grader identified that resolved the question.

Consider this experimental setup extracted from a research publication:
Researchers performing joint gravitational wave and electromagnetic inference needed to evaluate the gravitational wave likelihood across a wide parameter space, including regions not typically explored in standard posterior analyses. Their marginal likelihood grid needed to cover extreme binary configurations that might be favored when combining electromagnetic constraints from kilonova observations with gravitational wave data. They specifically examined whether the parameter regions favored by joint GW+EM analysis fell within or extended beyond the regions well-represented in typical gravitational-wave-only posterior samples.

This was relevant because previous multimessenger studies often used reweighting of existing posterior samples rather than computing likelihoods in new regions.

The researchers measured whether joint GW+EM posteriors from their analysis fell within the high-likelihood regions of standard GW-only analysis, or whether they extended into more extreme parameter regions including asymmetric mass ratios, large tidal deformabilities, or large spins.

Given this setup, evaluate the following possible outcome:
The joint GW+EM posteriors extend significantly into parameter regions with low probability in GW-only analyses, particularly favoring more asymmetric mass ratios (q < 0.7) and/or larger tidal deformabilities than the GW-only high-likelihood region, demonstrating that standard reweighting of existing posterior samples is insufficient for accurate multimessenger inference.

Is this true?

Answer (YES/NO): YES